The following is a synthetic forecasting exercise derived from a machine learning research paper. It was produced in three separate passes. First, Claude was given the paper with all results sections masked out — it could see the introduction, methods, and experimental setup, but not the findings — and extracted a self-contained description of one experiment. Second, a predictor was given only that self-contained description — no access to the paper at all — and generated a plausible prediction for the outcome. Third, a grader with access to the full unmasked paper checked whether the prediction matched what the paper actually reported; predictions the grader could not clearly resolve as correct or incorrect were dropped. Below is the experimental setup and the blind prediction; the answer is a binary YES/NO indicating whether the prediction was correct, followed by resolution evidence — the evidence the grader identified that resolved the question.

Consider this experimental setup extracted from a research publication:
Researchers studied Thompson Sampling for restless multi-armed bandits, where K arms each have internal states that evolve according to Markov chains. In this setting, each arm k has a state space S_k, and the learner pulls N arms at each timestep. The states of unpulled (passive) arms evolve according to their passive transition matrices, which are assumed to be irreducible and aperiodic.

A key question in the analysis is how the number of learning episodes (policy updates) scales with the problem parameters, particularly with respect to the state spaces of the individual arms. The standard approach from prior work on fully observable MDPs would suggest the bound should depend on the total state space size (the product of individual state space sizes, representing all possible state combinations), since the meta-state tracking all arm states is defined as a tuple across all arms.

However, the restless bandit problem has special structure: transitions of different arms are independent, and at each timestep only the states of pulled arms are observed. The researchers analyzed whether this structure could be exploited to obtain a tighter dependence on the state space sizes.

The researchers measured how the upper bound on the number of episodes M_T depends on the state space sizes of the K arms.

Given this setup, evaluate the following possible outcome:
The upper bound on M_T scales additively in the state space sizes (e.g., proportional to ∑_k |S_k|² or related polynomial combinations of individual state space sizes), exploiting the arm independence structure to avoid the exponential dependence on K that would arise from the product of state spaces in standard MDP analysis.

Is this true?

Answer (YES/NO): YES